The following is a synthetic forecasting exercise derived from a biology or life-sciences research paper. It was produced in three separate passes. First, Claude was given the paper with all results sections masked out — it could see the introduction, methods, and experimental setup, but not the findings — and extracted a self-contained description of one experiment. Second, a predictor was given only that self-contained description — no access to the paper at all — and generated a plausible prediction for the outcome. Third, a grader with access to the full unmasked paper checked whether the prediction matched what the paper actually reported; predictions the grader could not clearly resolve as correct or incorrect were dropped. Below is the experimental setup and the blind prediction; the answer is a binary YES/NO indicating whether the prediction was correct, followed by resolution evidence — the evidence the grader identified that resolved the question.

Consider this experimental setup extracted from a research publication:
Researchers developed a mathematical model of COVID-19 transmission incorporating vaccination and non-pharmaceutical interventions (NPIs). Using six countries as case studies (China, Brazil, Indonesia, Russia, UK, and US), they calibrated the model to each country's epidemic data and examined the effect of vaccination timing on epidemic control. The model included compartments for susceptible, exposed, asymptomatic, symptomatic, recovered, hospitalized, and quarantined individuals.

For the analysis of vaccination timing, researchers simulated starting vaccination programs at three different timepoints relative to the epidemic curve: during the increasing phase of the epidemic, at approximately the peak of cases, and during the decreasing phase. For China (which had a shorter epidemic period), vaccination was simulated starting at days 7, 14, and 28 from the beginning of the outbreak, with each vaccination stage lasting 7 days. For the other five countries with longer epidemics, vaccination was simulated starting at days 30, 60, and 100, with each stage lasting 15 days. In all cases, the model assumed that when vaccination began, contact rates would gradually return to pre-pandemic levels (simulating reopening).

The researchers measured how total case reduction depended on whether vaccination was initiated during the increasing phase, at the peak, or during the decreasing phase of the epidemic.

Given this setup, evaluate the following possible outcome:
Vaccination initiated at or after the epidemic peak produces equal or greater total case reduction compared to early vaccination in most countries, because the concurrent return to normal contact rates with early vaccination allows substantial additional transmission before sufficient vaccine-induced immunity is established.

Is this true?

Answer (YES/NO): NO